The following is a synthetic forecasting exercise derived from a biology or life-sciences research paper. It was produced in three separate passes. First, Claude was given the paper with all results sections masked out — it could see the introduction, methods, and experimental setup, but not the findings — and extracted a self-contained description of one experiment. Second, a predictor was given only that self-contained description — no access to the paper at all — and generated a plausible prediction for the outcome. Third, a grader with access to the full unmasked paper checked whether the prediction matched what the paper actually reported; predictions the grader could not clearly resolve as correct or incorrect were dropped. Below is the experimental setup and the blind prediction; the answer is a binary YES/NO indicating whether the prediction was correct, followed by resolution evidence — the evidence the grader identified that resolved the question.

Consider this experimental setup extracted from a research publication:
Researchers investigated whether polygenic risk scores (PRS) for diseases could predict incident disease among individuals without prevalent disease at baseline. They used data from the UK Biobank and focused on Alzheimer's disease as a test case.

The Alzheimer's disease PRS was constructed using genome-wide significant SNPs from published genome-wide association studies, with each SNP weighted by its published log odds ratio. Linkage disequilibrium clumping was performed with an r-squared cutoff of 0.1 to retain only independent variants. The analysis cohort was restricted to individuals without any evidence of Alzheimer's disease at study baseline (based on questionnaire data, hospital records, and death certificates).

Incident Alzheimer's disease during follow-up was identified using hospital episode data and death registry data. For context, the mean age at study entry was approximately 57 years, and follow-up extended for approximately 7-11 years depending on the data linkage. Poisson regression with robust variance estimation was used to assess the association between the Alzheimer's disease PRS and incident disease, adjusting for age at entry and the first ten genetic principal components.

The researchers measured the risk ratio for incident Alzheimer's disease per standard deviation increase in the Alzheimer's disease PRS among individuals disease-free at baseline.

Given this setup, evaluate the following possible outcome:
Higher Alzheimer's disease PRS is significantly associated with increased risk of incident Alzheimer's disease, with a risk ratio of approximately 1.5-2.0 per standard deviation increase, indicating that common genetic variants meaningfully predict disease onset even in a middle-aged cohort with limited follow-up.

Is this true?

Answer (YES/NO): YES